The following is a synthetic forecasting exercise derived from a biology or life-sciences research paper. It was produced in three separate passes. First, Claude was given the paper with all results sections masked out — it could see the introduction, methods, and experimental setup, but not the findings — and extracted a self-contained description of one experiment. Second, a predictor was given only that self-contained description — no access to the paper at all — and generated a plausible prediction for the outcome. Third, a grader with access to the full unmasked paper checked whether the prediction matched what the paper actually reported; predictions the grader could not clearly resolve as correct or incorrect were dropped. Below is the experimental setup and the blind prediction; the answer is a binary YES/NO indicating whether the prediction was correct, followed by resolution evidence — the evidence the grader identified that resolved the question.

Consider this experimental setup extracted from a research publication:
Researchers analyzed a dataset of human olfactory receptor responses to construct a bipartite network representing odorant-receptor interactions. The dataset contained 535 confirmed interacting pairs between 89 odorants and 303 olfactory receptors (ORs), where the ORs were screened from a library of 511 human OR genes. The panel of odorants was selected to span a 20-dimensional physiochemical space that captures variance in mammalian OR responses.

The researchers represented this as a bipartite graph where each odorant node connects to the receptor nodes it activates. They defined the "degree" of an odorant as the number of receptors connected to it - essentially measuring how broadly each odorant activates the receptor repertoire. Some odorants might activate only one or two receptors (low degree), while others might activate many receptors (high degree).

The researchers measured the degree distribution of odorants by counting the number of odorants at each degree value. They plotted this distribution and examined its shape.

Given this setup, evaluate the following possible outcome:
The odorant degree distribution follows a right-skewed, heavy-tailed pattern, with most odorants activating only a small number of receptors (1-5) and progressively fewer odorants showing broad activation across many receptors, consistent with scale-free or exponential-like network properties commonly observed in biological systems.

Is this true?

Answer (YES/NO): YES